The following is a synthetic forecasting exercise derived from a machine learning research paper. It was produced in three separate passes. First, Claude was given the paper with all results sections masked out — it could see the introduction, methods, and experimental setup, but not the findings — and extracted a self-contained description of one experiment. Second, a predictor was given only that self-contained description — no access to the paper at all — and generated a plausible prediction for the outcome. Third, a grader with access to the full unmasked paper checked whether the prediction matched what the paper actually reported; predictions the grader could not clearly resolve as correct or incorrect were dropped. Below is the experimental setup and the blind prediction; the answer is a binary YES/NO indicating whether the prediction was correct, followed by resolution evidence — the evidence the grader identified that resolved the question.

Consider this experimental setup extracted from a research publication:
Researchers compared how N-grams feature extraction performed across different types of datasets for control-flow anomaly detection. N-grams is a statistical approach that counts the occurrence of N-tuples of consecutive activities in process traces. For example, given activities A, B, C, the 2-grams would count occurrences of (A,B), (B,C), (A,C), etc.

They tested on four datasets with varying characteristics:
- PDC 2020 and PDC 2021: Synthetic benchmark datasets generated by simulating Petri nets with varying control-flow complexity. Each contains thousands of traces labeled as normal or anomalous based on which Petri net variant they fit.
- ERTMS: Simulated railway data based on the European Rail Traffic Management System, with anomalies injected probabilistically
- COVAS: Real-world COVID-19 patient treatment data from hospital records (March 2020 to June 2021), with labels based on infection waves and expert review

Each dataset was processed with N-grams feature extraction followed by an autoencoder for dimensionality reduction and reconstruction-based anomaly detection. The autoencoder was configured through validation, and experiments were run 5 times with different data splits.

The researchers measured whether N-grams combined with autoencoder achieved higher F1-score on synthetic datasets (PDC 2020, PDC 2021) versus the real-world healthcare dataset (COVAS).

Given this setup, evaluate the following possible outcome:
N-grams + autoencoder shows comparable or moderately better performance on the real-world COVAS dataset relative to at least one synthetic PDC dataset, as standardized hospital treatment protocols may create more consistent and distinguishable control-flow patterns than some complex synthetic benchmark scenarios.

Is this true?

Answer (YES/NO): YES